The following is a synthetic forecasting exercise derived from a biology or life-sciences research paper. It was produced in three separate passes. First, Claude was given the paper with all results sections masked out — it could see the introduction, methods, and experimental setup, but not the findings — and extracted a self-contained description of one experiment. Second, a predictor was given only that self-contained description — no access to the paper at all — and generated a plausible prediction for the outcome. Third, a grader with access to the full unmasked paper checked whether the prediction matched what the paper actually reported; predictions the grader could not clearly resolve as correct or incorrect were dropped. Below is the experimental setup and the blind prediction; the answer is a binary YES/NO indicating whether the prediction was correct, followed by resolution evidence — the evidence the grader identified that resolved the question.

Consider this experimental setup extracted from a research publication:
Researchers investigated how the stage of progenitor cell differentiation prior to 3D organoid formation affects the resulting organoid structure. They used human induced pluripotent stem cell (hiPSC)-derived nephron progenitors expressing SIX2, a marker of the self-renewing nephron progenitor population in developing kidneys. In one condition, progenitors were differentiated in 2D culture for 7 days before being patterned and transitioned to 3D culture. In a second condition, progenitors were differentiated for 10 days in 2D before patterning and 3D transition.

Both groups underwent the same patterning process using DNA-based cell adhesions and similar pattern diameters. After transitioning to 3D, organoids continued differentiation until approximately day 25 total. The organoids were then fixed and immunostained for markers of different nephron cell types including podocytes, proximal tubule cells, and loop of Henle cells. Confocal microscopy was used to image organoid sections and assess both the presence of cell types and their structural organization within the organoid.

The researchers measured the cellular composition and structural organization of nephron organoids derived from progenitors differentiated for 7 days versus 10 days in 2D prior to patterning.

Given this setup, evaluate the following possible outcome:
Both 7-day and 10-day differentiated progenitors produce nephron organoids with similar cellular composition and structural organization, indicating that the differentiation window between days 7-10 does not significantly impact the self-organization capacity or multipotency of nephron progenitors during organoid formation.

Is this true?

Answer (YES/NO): YES